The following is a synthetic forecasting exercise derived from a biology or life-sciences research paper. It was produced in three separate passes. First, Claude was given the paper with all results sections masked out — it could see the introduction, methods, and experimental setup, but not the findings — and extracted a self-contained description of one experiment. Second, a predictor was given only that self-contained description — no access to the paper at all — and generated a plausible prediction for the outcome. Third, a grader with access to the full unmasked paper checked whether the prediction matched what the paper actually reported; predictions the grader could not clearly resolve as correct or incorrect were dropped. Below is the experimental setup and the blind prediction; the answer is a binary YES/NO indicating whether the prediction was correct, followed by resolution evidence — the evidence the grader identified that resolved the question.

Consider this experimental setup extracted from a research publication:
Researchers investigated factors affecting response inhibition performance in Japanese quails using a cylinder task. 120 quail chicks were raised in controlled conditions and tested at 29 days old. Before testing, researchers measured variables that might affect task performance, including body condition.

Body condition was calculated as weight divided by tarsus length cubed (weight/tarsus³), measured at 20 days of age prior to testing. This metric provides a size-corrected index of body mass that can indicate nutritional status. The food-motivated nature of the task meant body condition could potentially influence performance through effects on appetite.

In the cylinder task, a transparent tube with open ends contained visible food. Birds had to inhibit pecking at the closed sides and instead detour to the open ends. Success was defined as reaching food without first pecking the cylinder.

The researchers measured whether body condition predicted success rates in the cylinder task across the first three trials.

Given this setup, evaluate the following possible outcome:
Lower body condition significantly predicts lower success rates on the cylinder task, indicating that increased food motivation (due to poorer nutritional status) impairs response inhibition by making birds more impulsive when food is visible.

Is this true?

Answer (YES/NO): NO